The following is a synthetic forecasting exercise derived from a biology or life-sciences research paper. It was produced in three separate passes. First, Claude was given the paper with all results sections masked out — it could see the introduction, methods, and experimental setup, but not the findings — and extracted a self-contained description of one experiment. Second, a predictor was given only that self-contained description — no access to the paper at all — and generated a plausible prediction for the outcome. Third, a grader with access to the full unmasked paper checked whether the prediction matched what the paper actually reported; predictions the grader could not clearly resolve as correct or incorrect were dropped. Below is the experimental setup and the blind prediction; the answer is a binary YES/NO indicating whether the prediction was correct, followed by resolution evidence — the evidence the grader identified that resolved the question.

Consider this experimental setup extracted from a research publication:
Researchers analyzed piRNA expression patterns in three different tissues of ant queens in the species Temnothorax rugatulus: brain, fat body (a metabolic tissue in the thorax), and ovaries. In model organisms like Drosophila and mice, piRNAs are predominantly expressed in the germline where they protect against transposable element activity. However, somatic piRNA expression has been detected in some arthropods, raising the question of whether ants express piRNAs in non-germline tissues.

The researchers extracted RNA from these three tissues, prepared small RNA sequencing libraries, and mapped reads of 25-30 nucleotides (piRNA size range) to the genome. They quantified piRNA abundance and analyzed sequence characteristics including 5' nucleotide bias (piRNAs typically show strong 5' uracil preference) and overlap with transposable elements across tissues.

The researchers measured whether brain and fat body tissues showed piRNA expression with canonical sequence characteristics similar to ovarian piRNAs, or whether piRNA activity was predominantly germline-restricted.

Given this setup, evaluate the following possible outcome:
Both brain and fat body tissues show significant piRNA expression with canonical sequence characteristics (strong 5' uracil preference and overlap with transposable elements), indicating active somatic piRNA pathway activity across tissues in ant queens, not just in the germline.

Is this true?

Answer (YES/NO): NO